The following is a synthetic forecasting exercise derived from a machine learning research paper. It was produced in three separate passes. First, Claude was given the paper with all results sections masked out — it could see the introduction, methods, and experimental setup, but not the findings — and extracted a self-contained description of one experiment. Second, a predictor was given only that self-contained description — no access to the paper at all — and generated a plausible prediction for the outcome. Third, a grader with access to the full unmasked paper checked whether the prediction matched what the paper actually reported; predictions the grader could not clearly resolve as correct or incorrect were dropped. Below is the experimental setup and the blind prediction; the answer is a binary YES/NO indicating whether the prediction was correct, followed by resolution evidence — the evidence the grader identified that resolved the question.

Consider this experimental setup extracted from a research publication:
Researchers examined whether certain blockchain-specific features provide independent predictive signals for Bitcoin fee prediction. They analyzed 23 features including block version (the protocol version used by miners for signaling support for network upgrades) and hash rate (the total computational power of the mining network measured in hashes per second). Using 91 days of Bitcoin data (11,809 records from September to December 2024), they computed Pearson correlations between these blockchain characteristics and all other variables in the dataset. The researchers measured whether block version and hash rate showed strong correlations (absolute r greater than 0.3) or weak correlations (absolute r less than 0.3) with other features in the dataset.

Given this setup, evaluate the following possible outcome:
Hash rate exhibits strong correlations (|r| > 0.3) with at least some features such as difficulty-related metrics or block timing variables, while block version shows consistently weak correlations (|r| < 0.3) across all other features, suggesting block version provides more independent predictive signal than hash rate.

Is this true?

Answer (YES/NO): NO